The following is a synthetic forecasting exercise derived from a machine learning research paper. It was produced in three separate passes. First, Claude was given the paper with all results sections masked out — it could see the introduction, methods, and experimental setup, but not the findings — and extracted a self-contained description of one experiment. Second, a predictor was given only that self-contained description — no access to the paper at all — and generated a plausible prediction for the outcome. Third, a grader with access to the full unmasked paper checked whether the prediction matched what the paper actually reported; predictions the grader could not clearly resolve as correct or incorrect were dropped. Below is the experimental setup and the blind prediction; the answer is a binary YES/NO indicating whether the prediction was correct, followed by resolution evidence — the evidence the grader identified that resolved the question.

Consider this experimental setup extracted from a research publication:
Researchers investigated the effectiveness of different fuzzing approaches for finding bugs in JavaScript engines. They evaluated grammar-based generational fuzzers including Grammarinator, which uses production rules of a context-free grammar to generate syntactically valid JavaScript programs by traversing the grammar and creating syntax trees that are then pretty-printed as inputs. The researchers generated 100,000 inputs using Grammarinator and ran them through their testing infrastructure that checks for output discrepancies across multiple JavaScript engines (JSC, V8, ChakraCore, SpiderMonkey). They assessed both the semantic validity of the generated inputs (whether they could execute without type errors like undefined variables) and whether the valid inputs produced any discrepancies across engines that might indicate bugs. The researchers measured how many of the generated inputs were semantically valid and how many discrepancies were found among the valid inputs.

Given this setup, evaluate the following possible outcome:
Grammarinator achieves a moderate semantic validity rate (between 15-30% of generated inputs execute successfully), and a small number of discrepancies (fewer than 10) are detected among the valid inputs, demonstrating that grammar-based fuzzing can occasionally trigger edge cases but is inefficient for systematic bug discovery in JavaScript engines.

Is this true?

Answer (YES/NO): NO